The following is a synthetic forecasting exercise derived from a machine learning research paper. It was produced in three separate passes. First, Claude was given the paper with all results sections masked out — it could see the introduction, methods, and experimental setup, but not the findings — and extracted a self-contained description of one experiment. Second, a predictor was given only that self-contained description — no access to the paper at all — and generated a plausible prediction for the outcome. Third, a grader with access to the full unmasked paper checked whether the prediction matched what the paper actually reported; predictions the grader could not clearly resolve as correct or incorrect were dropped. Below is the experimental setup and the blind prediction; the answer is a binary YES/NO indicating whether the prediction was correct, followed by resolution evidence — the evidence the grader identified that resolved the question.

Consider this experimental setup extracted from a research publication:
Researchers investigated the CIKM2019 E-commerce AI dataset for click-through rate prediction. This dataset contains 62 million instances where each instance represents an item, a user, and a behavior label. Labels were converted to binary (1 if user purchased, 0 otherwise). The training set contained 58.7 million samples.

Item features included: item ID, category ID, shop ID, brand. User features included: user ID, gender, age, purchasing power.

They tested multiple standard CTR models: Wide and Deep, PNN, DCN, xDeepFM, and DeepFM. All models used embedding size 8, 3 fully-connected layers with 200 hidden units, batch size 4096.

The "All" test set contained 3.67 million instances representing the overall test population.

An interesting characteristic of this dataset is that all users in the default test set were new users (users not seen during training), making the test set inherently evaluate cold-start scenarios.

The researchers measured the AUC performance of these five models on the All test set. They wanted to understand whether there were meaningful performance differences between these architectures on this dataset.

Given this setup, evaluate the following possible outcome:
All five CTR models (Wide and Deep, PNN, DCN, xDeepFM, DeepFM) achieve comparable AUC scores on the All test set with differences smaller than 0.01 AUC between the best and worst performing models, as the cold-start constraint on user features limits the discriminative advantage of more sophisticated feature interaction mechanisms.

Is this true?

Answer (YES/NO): YES